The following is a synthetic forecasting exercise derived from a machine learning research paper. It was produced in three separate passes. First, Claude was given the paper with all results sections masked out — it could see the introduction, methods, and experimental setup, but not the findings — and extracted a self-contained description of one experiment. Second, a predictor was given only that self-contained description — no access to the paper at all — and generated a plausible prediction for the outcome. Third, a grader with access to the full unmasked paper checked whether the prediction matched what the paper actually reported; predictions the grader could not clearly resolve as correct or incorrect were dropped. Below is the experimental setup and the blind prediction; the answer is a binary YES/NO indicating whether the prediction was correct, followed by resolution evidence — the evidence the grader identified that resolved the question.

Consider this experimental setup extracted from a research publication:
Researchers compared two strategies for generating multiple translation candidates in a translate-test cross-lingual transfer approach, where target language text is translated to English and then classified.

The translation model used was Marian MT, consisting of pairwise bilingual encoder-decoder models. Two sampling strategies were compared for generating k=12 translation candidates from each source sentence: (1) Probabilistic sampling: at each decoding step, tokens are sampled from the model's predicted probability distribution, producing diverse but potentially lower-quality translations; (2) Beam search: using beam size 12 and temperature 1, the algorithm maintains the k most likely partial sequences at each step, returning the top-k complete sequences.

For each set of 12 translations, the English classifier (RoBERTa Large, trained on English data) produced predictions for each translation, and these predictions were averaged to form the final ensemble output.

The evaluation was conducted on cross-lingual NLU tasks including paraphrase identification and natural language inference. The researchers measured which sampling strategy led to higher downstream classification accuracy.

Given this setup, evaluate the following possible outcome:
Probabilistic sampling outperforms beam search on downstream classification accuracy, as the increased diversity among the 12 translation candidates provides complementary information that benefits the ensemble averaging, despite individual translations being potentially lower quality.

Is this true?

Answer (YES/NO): NO